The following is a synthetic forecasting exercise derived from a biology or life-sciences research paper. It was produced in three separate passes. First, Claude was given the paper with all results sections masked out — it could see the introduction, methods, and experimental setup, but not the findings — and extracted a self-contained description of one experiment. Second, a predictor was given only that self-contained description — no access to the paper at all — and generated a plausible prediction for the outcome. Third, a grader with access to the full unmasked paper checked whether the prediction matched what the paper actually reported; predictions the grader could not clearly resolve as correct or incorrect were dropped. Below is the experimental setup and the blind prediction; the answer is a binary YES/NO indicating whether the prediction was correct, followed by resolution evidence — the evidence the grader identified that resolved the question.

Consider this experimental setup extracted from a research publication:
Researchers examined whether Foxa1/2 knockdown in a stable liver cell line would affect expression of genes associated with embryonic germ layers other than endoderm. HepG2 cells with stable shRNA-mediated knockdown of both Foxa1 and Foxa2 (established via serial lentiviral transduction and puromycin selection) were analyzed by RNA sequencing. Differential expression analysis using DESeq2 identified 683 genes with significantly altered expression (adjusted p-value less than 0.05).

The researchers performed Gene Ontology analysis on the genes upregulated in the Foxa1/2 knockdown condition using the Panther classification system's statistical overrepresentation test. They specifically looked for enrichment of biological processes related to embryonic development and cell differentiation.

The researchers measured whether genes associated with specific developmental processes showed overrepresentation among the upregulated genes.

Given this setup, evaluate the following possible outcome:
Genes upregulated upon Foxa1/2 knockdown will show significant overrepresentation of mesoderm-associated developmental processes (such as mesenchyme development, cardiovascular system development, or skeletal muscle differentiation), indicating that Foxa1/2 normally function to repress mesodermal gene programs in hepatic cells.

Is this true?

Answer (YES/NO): YES